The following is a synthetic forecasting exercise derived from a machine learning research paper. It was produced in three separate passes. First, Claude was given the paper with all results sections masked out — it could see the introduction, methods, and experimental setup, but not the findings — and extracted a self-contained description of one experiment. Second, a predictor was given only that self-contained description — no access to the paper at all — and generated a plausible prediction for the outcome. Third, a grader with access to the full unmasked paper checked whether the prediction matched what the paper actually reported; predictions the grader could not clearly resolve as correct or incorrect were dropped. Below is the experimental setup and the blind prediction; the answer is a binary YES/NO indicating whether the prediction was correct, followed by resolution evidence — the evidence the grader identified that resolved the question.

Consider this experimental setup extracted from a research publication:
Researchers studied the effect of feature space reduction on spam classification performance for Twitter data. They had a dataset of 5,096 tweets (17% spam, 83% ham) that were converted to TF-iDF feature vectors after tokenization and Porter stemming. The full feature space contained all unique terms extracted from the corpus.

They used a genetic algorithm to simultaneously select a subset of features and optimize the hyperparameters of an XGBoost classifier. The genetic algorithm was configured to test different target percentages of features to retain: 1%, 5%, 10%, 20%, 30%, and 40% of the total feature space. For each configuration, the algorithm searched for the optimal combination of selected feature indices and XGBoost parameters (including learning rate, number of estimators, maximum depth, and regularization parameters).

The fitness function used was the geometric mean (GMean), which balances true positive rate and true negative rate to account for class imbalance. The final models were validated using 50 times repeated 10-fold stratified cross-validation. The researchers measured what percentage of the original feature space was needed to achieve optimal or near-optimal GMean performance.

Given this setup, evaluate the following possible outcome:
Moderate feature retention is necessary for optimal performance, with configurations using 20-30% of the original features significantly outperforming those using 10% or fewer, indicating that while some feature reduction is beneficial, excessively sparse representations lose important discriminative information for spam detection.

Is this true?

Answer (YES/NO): NO